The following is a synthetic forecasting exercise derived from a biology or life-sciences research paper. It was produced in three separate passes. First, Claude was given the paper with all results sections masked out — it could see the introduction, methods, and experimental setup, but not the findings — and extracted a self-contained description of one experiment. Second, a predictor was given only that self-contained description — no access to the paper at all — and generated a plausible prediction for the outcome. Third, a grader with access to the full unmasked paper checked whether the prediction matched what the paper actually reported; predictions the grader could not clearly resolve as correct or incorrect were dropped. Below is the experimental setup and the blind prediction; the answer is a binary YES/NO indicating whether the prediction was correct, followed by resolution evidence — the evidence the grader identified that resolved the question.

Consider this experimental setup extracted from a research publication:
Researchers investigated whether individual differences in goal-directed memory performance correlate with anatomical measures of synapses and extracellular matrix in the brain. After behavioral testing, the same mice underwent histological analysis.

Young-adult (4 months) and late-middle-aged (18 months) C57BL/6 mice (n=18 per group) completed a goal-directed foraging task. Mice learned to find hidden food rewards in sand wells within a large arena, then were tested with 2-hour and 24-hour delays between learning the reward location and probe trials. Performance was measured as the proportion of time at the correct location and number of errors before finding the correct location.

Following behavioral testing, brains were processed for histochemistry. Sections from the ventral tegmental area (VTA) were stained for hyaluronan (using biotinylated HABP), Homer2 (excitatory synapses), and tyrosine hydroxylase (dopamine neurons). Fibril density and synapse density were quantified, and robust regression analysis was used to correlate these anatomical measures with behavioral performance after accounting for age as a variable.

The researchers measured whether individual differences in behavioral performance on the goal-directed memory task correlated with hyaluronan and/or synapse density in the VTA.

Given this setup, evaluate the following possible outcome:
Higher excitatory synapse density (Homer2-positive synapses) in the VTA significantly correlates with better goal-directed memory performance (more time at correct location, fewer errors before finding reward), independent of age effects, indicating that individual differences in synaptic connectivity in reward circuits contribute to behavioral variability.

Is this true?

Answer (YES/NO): NO